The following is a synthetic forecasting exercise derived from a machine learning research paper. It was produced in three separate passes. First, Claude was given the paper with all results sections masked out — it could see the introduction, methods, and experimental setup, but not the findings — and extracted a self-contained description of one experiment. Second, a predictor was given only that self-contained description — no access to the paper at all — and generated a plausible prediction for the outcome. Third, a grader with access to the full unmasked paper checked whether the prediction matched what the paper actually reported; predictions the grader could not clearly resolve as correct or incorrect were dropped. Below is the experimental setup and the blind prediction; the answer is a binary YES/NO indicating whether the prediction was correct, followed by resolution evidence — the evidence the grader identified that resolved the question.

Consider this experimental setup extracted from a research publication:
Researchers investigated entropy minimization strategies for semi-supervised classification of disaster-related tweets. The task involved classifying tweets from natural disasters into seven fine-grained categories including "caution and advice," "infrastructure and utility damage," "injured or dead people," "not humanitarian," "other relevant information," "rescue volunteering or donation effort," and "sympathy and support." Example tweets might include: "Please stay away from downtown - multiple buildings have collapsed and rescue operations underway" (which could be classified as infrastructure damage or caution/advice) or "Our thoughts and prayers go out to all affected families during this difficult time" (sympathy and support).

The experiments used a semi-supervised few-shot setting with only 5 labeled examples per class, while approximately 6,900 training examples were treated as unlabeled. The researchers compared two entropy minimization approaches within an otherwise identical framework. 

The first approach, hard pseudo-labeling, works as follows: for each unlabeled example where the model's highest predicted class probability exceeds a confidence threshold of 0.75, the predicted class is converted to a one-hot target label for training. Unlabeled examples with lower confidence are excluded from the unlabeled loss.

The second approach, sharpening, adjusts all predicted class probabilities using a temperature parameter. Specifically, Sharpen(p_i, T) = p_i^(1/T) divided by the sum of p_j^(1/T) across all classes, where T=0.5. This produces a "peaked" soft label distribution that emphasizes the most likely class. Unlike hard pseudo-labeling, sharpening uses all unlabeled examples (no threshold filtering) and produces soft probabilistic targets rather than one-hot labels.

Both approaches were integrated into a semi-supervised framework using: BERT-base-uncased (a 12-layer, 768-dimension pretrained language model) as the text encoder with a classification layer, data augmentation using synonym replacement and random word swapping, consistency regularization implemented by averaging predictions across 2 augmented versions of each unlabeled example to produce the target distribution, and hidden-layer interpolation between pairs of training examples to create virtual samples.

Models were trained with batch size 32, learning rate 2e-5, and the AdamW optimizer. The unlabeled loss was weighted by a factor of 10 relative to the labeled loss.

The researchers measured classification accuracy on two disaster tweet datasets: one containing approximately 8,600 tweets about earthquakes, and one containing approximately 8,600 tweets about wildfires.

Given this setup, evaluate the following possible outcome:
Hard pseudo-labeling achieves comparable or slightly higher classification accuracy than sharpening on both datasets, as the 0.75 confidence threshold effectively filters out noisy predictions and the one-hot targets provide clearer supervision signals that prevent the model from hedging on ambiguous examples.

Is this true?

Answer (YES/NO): YES